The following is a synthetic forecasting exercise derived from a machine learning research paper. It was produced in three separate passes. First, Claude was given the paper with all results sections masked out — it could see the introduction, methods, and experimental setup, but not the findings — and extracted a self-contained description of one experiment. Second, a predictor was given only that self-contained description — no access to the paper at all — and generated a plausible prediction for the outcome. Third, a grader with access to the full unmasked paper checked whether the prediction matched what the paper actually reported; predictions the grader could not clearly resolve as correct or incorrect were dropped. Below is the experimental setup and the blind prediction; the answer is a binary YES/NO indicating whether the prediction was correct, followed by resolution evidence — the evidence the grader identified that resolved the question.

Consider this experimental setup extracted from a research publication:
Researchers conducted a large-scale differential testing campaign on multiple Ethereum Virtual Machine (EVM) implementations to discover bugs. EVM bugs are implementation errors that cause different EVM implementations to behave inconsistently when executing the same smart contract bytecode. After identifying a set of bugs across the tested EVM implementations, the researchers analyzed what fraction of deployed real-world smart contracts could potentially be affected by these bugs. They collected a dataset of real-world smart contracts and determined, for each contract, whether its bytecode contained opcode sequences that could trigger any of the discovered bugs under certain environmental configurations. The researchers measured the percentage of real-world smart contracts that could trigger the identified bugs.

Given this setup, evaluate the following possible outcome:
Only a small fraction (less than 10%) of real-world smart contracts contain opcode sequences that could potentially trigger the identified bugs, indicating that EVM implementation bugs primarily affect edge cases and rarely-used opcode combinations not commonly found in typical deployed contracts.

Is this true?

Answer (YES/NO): NO